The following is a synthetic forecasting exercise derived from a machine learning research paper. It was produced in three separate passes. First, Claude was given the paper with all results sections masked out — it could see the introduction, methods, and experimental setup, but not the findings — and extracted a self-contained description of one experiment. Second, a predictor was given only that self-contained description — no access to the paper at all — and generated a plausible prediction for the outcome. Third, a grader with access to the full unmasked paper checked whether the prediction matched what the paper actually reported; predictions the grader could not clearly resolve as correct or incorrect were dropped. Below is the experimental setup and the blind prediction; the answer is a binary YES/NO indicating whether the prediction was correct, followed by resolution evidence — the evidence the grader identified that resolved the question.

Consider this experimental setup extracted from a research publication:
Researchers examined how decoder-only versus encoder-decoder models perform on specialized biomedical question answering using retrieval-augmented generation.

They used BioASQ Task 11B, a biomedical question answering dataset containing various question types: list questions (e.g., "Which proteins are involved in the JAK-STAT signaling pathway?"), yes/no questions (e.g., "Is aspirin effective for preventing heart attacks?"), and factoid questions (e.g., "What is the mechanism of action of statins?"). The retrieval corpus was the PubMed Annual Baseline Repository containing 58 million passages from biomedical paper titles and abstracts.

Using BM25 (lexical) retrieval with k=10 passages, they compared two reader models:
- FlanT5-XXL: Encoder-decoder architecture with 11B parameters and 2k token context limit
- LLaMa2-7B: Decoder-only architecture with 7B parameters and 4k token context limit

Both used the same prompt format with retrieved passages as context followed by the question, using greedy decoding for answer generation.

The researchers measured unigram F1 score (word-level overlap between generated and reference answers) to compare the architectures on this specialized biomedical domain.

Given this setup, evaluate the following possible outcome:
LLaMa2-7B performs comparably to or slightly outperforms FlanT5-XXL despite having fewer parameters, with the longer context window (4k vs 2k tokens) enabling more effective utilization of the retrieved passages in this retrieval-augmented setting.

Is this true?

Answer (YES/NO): NO